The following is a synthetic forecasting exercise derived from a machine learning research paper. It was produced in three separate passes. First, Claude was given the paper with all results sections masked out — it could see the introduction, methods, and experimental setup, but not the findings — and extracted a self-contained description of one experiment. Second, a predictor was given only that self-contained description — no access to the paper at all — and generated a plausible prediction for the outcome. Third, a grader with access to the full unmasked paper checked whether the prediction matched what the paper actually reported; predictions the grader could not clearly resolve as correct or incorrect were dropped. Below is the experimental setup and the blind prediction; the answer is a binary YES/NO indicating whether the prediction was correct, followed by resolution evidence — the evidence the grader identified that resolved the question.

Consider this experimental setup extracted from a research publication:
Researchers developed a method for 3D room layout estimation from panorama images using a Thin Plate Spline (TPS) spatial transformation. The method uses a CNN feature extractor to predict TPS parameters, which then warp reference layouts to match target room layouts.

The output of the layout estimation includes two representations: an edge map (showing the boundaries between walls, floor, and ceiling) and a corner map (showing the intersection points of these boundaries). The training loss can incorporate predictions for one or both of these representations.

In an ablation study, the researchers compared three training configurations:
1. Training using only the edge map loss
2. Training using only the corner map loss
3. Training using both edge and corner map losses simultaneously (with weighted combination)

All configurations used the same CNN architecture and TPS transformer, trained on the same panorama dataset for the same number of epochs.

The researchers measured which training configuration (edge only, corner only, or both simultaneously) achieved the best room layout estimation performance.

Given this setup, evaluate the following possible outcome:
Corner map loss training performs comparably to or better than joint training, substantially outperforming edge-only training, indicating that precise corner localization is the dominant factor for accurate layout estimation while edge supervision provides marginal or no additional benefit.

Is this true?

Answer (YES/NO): NO